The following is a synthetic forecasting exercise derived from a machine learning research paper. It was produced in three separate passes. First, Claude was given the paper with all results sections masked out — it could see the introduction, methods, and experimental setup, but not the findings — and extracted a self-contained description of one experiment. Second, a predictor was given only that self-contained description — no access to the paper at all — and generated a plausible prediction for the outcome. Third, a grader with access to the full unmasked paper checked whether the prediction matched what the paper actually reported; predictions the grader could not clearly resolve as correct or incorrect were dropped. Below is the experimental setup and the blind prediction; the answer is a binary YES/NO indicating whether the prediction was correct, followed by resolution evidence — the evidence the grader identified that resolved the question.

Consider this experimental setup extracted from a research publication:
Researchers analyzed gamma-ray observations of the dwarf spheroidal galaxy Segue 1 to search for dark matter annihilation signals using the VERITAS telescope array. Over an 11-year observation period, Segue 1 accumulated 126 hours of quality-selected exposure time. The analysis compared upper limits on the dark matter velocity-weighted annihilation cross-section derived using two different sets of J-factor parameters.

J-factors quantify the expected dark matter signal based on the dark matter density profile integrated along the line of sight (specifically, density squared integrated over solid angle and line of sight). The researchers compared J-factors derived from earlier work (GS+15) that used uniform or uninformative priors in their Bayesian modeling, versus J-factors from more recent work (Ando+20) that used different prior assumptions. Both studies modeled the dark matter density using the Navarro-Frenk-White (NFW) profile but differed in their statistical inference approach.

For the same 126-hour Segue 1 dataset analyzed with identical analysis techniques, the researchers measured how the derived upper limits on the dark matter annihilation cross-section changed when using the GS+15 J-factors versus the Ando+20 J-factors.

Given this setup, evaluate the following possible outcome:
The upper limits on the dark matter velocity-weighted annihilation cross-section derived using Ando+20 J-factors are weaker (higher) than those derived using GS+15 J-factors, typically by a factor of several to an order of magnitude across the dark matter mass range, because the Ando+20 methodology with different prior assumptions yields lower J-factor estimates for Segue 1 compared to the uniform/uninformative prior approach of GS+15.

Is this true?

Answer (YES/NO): YES